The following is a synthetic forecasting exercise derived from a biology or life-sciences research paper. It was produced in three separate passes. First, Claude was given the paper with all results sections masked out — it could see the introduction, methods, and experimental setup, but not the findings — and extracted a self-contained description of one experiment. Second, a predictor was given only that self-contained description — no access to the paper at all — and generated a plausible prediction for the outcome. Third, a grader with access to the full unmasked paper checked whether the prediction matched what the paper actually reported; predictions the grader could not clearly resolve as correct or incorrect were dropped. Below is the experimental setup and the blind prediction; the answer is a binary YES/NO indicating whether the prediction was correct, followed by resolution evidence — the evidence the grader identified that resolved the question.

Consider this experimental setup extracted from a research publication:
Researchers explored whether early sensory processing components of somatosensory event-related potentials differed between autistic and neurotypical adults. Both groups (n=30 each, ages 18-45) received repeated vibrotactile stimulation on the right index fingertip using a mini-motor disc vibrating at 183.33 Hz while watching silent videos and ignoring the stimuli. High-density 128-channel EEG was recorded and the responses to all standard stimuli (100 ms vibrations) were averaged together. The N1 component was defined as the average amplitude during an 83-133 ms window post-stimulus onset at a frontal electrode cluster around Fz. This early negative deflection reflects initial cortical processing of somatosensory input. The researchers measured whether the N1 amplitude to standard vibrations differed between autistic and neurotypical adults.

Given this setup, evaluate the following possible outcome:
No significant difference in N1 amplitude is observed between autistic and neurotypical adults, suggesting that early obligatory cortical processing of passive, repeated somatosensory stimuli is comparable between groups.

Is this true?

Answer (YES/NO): NO